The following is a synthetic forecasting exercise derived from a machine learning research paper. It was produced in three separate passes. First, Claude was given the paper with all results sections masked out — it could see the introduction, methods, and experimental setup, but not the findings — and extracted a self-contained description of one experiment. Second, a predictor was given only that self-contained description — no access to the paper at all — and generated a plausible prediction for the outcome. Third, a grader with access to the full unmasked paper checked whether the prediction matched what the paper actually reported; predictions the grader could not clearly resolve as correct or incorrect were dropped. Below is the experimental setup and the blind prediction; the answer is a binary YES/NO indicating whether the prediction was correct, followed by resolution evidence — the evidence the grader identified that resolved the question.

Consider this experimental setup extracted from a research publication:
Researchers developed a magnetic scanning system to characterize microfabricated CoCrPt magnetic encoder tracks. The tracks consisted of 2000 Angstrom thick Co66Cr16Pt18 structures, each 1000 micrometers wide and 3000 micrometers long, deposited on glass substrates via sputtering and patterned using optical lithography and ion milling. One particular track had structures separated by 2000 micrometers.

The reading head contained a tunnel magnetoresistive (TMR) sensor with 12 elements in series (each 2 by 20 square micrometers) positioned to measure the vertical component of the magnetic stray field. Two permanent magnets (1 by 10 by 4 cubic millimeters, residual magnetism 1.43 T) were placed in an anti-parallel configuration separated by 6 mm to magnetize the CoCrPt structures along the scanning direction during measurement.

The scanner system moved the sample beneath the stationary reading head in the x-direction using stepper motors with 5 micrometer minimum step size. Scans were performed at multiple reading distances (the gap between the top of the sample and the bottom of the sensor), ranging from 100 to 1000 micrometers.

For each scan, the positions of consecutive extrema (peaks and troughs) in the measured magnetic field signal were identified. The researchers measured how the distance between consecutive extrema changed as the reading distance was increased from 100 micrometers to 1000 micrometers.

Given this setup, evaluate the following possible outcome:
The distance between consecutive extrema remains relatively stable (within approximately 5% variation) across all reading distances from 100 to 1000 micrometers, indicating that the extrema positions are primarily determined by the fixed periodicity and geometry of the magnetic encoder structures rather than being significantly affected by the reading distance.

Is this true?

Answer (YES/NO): NO